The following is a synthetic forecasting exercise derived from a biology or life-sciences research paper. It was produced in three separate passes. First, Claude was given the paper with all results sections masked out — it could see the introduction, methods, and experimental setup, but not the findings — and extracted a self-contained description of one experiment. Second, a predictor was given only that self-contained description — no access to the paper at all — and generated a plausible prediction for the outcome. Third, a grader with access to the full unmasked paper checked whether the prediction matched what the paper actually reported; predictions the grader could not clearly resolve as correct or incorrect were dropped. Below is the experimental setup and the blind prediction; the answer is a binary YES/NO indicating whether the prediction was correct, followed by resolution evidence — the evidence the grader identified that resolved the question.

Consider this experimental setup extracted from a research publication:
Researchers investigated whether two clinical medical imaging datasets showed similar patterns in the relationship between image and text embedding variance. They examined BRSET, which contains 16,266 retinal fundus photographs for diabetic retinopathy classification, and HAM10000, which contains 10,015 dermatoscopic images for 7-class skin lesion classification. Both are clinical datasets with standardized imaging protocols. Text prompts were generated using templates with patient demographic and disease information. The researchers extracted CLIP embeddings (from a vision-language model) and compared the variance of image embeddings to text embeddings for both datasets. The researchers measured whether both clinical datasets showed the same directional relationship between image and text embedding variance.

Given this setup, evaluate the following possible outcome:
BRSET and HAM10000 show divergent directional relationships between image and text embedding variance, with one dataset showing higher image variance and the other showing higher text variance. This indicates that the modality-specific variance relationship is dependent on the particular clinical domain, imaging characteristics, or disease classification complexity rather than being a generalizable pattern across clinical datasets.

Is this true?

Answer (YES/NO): NO